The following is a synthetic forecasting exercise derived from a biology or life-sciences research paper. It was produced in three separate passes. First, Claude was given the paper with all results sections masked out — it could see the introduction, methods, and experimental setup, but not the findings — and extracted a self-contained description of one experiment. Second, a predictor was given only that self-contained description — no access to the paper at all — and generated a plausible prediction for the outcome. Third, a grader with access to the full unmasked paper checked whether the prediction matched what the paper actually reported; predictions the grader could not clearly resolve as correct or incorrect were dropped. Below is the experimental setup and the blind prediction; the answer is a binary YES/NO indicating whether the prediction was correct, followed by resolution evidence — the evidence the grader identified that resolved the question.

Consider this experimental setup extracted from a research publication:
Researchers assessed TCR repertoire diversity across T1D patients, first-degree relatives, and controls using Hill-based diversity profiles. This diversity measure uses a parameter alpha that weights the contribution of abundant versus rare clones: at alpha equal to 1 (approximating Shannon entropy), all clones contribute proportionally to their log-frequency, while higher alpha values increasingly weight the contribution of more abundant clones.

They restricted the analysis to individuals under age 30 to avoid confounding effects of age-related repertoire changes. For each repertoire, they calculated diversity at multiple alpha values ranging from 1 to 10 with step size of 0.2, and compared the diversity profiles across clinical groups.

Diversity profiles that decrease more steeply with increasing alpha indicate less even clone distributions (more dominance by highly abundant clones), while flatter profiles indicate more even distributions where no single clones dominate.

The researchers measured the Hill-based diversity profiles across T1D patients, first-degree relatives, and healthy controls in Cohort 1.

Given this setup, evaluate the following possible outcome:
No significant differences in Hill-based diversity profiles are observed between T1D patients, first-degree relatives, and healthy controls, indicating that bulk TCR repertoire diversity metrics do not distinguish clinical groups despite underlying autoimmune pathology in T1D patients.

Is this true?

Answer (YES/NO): YES